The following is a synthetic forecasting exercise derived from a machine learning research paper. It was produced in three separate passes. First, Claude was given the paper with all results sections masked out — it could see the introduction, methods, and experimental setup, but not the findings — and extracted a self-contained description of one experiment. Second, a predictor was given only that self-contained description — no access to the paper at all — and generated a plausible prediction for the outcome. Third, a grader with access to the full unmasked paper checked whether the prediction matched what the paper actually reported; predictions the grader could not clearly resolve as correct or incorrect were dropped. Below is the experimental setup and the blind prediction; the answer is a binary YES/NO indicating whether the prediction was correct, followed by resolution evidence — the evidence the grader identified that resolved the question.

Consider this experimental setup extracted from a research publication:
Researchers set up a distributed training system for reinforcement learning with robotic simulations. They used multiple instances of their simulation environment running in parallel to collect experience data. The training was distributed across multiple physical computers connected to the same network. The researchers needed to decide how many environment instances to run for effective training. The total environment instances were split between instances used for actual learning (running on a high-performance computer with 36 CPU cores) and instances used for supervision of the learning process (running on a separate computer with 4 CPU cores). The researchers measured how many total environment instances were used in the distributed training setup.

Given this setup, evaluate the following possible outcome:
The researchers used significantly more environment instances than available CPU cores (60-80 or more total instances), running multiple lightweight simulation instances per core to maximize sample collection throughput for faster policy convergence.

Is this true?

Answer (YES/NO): NO